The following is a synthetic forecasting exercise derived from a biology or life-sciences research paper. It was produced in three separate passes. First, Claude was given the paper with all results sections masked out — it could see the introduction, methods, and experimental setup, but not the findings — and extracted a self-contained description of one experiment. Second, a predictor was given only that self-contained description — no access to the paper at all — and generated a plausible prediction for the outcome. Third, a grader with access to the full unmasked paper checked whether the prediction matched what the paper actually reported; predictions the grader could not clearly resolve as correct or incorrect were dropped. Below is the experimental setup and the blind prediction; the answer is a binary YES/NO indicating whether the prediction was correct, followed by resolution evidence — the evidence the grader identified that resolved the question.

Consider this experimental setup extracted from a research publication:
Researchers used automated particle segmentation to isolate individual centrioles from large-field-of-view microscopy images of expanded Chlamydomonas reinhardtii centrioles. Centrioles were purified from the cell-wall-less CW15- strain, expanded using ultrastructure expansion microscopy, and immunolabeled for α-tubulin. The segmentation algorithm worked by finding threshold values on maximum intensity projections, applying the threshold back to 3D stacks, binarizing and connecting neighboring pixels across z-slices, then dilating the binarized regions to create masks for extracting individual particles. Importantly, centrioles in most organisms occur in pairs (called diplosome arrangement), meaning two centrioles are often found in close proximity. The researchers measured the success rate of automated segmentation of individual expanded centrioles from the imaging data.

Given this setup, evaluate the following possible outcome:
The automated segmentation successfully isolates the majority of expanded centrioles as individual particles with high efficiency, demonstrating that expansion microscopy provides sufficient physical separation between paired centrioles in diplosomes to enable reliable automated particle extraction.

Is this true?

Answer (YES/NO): NO